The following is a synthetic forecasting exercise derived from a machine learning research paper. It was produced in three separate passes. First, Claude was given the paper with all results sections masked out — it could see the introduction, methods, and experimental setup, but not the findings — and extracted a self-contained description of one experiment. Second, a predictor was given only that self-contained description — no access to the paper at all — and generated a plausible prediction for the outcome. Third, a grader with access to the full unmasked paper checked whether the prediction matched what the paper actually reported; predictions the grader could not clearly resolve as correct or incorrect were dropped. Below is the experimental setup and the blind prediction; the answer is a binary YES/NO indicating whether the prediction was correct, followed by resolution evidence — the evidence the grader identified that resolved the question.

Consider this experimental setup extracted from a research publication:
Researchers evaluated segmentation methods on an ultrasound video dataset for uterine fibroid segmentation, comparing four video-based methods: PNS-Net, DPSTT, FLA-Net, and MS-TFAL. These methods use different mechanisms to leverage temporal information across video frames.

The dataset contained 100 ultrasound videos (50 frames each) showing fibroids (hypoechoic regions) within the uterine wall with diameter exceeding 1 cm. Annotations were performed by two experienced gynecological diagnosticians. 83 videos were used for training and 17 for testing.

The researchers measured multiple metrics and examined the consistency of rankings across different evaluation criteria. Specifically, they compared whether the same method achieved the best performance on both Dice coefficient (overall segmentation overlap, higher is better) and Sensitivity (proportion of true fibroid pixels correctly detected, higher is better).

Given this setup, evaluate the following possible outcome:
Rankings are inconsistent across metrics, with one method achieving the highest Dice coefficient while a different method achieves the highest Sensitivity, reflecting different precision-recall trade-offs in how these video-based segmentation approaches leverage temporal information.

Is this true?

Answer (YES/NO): NO